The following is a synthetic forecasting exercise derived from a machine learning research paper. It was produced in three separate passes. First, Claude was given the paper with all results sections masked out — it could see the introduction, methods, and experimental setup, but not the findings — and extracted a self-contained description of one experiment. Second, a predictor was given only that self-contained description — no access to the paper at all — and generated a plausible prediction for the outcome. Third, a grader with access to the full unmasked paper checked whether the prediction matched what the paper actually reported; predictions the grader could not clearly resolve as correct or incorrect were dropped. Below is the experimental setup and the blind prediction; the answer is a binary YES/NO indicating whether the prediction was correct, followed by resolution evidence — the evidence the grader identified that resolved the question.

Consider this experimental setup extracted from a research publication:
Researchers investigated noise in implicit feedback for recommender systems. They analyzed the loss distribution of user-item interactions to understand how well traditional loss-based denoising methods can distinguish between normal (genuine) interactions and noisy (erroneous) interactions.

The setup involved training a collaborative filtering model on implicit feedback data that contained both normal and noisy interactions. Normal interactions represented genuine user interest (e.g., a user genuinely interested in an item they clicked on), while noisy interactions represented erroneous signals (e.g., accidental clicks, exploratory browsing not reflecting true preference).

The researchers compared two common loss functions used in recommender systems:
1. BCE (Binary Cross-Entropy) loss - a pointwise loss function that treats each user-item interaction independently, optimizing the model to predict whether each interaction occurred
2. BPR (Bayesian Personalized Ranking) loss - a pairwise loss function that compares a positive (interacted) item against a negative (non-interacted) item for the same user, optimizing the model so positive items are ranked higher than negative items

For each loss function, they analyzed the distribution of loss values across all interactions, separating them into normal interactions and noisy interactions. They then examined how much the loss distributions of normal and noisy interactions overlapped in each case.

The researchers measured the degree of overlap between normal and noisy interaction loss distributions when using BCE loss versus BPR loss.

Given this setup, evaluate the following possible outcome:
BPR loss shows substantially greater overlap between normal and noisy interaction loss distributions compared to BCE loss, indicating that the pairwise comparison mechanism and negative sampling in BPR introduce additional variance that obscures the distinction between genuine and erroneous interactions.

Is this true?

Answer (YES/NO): YES